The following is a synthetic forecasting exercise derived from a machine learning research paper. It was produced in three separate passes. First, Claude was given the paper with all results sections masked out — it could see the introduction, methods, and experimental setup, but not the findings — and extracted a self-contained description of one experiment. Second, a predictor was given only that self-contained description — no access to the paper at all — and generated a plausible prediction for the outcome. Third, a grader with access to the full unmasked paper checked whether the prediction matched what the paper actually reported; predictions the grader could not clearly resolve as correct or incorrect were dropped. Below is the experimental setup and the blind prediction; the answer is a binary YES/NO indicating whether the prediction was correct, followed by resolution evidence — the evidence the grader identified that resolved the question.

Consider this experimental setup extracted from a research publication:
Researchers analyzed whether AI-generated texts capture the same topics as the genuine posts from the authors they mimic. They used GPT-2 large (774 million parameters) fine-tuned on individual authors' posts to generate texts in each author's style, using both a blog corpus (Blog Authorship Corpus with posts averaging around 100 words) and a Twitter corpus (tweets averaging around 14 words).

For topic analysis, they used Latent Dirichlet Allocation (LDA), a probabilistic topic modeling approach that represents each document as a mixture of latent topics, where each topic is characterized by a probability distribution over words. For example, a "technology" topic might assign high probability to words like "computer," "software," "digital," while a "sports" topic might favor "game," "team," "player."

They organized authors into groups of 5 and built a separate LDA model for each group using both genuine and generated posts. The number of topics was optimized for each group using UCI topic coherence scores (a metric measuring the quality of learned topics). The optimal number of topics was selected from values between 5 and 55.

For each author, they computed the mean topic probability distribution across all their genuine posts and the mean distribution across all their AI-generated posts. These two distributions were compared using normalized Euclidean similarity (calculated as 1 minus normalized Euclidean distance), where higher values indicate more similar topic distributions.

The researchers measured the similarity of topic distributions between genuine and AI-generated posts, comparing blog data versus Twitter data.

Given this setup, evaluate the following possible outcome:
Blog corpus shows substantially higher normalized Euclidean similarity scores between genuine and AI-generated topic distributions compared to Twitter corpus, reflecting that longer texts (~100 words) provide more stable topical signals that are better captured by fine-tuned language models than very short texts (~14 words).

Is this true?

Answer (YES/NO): YES